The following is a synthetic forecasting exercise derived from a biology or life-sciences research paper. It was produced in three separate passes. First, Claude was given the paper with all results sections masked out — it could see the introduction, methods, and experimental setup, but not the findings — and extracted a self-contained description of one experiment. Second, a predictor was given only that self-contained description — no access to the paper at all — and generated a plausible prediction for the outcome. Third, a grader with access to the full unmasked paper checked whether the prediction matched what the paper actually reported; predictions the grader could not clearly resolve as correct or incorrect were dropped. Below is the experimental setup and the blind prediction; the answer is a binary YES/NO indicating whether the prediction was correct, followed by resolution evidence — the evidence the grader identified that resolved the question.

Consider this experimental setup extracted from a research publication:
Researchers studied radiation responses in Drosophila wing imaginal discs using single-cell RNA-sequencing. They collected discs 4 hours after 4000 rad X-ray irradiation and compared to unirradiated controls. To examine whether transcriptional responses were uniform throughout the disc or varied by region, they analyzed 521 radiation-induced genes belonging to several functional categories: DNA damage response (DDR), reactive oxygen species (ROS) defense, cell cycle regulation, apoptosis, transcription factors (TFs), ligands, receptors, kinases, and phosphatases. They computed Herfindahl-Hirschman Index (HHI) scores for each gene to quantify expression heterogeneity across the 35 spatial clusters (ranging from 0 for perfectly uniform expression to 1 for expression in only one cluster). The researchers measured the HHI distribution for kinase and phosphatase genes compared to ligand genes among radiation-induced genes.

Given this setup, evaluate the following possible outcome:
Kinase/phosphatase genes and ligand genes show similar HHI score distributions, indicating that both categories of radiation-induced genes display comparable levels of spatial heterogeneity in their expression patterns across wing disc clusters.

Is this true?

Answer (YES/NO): NO